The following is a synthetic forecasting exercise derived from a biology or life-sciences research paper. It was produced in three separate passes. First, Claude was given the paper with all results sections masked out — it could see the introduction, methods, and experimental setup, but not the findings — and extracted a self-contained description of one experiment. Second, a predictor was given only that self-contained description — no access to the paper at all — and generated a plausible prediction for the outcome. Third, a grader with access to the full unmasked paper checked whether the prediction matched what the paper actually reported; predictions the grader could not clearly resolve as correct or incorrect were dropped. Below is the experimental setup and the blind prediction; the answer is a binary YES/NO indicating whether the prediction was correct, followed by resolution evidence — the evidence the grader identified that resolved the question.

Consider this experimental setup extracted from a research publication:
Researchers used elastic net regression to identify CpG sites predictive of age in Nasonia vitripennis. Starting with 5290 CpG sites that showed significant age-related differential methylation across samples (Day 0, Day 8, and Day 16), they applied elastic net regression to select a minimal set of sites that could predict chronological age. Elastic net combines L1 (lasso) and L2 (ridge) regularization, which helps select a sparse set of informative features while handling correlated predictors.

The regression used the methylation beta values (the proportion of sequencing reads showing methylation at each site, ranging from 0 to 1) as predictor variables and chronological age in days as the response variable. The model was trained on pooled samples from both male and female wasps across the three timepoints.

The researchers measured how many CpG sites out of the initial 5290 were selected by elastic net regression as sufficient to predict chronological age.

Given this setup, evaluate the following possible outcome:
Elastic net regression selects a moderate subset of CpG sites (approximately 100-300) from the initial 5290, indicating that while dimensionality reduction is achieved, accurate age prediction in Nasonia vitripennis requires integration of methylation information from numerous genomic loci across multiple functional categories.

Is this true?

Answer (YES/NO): NO